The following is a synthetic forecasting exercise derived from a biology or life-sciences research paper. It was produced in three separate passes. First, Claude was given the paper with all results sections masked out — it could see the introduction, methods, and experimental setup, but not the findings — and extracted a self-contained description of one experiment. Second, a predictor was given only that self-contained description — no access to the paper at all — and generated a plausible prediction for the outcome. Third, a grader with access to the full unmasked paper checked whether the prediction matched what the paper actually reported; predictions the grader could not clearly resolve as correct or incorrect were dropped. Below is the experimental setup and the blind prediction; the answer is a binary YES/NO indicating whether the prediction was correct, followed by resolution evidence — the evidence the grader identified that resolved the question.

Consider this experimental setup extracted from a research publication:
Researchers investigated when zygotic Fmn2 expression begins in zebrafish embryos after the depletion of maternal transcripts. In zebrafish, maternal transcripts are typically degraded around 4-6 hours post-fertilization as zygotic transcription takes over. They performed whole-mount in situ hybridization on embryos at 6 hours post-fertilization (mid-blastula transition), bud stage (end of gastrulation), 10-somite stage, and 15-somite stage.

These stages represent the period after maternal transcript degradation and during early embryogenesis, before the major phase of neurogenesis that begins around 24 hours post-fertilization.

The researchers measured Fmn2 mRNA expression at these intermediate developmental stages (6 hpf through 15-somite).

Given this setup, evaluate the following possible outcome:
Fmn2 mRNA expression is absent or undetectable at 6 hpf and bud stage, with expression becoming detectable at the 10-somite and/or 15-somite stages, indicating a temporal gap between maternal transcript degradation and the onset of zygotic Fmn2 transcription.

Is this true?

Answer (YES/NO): NO